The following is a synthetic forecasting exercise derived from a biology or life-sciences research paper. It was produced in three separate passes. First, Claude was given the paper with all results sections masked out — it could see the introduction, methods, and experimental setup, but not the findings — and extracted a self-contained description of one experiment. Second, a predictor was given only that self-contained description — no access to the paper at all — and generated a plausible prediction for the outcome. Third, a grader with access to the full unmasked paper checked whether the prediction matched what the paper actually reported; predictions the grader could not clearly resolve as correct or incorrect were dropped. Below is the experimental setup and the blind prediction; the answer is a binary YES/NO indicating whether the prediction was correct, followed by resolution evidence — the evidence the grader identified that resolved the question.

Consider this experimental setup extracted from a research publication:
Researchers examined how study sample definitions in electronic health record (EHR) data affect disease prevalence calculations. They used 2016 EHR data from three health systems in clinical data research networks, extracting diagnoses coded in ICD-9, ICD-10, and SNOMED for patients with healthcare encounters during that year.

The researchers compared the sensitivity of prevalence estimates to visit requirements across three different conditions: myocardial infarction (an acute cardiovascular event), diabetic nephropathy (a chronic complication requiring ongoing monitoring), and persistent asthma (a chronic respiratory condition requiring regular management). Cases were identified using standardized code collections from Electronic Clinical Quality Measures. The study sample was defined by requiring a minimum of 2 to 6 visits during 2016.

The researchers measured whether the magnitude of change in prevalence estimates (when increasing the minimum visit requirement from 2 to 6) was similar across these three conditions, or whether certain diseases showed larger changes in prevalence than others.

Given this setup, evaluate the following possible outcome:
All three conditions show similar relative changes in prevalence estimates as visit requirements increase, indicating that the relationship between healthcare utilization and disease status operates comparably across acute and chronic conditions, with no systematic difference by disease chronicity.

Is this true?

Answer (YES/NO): NO